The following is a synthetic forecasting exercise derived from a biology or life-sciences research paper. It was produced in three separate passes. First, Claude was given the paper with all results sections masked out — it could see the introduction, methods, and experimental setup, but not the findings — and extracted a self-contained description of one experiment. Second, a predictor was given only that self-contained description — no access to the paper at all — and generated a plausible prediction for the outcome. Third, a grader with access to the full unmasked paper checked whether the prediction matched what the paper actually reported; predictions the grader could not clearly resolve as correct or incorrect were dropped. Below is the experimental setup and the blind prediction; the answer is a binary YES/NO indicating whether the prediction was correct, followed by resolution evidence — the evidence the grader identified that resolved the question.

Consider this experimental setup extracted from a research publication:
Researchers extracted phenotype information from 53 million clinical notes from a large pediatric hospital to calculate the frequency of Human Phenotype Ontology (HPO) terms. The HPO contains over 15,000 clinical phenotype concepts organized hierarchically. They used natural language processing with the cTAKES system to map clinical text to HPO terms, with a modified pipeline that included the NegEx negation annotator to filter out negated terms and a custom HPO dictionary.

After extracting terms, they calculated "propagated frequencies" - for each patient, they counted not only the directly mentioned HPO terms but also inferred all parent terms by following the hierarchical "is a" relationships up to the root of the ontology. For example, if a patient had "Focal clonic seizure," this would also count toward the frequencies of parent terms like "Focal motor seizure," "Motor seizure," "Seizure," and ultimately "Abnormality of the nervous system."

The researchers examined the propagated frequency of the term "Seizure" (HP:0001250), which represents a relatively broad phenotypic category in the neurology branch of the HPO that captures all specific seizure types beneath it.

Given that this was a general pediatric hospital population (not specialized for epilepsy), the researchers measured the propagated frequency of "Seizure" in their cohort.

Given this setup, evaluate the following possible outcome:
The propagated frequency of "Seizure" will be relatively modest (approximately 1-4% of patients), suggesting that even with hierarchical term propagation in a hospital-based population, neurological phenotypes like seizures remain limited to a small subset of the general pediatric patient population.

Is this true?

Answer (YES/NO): NO